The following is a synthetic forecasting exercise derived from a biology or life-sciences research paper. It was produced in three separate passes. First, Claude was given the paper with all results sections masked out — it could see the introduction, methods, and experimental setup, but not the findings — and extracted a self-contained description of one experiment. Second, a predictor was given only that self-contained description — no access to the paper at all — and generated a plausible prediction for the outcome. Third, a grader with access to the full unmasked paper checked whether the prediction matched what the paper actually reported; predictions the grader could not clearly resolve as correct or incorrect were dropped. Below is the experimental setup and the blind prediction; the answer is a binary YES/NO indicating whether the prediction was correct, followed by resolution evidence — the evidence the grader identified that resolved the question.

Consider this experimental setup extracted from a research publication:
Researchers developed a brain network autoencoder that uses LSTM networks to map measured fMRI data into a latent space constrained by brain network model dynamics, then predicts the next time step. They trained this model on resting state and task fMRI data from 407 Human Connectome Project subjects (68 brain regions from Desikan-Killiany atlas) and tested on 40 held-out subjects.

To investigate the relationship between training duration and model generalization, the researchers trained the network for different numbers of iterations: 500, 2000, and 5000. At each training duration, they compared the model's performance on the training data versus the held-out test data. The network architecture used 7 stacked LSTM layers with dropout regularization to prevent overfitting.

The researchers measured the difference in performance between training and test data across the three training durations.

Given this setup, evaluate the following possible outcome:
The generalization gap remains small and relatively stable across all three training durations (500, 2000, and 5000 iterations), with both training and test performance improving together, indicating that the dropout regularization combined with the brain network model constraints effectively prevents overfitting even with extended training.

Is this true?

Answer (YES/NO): NO